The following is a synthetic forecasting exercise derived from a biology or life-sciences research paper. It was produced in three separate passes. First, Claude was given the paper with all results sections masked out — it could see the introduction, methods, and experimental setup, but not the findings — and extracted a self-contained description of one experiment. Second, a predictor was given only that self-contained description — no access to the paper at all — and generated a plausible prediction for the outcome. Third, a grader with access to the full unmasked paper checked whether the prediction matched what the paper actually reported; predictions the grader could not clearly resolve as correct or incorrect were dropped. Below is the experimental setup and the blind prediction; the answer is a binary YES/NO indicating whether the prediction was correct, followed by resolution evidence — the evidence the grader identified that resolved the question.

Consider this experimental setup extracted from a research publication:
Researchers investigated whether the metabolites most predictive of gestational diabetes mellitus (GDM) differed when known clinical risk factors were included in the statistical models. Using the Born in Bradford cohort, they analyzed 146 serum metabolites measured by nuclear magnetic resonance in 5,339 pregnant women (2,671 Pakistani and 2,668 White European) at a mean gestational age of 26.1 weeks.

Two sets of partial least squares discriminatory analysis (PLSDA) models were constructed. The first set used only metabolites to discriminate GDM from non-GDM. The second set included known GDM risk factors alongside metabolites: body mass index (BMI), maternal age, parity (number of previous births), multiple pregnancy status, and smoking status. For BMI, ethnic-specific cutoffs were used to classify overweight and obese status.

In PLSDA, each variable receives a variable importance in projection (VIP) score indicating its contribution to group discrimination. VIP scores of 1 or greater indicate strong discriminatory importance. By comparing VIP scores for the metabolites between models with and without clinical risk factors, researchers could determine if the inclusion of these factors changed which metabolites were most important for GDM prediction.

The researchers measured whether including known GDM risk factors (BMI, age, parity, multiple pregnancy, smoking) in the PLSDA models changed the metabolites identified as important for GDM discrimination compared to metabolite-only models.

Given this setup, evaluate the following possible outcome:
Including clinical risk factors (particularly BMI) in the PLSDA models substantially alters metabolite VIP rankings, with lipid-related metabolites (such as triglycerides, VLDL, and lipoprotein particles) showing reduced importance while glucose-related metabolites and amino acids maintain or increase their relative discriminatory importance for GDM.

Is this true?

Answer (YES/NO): NO